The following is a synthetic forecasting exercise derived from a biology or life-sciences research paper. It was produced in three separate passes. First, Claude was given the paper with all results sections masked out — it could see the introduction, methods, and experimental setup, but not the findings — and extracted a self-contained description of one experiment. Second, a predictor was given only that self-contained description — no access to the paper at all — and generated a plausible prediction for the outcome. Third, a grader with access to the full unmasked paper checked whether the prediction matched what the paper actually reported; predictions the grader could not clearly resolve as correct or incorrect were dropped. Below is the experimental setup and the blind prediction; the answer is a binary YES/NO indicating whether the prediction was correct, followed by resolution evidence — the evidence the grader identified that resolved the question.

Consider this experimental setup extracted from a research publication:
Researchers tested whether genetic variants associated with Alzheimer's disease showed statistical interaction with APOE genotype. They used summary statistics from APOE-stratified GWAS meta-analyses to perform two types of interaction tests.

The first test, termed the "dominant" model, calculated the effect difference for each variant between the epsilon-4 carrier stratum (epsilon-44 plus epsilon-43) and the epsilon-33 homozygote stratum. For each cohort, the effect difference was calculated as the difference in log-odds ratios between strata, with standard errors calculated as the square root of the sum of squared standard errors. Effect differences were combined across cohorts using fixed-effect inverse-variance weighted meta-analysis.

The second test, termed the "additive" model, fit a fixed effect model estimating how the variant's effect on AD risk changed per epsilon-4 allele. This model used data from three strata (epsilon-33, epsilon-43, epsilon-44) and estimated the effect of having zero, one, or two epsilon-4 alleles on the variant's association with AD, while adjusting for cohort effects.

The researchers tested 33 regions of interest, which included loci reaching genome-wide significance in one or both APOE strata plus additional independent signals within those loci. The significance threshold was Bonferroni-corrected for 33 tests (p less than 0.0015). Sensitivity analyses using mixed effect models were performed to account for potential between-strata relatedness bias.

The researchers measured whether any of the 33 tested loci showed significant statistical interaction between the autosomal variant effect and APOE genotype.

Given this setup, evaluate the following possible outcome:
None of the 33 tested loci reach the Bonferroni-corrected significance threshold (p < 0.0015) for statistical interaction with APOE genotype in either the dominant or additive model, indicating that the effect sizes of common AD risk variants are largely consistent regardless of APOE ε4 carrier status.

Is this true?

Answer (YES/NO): NO